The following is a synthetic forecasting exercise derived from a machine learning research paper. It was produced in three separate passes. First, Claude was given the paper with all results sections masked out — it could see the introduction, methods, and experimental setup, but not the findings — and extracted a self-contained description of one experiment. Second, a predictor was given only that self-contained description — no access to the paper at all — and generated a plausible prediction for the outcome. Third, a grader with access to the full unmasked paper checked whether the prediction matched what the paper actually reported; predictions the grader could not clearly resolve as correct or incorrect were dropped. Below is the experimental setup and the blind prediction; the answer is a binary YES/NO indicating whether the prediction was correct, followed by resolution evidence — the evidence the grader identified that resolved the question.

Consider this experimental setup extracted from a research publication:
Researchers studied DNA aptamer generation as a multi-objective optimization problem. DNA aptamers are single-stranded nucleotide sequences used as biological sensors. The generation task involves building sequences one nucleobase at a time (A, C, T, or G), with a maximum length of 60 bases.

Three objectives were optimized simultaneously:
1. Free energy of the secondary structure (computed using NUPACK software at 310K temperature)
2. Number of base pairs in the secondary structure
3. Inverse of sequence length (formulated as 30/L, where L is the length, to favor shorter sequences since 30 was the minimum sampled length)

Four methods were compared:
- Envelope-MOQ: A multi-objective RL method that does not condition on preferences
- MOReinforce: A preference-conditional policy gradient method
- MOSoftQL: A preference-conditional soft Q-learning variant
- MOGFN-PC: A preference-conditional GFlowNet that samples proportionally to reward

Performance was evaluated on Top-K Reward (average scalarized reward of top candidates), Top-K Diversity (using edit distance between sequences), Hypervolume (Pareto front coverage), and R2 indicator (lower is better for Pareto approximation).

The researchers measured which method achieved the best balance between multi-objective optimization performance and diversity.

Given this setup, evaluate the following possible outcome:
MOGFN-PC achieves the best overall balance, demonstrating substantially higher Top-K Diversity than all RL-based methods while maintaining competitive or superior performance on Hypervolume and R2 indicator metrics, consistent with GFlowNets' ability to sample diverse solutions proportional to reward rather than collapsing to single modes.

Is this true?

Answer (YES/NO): NO